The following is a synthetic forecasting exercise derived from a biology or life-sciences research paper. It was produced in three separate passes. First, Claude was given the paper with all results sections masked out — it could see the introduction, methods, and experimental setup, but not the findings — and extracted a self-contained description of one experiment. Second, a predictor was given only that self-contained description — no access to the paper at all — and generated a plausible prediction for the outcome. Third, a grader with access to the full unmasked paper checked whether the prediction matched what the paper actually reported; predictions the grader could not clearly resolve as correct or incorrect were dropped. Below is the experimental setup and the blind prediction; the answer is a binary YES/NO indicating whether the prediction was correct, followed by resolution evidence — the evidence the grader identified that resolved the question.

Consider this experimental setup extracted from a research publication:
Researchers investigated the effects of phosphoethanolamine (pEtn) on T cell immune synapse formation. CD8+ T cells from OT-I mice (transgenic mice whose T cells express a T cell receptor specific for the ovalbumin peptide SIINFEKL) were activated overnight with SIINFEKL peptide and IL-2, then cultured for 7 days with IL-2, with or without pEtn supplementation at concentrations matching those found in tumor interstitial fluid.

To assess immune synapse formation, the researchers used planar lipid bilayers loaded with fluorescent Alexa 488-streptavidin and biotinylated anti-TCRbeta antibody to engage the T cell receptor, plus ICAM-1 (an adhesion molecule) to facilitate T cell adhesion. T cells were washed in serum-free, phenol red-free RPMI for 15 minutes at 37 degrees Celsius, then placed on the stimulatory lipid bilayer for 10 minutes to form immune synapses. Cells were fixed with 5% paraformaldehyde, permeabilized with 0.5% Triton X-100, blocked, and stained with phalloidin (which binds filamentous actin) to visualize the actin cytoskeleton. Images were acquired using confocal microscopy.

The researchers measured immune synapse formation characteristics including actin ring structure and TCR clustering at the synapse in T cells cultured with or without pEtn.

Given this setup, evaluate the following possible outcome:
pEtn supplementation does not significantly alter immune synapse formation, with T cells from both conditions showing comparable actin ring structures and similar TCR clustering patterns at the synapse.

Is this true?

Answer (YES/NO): NO